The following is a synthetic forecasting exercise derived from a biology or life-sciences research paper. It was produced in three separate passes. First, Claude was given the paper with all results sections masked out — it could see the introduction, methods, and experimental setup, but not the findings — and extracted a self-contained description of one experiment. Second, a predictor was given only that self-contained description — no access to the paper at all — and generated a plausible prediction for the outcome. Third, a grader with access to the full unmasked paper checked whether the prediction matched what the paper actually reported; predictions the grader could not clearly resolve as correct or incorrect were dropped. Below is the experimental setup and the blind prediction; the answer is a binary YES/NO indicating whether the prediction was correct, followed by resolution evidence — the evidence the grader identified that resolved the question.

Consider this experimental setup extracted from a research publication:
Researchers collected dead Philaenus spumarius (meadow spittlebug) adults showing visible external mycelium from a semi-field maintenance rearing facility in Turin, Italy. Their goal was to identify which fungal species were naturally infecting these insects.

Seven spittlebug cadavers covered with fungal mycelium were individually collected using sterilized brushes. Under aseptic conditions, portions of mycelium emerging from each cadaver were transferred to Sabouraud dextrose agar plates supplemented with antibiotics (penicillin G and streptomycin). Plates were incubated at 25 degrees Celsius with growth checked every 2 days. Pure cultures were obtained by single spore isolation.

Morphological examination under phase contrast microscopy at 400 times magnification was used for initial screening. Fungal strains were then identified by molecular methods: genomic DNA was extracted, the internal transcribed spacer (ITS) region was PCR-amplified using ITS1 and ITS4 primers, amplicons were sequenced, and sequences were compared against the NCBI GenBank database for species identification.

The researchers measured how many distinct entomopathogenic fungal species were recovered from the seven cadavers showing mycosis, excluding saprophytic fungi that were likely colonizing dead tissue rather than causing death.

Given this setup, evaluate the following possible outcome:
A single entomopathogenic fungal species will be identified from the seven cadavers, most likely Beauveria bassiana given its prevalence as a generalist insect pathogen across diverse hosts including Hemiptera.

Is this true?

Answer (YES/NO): NO